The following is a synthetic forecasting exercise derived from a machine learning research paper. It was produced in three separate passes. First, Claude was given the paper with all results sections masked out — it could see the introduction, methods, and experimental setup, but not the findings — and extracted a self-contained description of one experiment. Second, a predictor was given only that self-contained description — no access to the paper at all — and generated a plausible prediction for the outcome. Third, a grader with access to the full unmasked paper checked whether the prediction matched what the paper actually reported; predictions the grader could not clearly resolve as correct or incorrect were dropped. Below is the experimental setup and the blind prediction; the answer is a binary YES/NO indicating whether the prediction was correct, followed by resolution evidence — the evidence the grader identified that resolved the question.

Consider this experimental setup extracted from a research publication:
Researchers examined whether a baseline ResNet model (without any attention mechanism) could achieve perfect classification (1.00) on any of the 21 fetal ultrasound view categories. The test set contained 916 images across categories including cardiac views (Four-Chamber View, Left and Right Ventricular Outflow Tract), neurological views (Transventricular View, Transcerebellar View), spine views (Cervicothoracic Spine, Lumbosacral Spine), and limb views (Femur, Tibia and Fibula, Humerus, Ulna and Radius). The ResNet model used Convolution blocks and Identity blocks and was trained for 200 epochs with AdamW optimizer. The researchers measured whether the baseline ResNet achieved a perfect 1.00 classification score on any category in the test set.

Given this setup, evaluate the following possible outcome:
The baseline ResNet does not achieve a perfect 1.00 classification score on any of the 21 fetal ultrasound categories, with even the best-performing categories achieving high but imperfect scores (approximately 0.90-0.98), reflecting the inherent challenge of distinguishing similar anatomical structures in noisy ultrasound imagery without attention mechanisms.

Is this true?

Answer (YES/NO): NO